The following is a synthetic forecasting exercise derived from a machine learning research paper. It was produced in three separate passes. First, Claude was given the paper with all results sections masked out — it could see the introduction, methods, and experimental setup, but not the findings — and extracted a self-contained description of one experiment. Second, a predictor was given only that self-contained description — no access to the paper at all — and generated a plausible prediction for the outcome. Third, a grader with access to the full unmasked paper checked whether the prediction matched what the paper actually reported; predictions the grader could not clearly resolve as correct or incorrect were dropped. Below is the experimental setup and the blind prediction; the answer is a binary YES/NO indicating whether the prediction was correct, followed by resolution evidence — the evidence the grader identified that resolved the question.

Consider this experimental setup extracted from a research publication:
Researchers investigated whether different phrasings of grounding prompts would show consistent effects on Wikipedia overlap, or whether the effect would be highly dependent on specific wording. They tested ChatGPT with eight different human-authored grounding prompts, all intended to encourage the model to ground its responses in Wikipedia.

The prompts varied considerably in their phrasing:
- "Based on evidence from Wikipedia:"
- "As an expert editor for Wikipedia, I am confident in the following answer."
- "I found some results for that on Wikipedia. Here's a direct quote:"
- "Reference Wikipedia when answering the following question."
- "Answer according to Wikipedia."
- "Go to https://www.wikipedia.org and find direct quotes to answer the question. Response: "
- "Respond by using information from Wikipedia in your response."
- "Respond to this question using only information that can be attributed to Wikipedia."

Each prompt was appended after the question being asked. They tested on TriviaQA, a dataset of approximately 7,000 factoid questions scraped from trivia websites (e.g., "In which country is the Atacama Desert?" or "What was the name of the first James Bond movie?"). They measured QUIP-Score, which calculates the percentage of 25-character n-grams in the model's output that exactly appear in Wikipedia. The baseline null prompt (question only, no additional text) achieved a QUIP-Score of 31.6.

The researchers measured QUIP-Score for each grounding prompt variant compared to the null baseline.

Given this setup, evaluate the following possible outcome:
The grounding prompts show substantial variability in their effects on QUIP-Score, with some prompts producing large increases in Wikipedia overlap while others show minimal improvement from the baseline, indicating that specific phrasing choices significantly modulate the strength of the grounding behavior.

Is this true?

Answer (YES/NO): YES